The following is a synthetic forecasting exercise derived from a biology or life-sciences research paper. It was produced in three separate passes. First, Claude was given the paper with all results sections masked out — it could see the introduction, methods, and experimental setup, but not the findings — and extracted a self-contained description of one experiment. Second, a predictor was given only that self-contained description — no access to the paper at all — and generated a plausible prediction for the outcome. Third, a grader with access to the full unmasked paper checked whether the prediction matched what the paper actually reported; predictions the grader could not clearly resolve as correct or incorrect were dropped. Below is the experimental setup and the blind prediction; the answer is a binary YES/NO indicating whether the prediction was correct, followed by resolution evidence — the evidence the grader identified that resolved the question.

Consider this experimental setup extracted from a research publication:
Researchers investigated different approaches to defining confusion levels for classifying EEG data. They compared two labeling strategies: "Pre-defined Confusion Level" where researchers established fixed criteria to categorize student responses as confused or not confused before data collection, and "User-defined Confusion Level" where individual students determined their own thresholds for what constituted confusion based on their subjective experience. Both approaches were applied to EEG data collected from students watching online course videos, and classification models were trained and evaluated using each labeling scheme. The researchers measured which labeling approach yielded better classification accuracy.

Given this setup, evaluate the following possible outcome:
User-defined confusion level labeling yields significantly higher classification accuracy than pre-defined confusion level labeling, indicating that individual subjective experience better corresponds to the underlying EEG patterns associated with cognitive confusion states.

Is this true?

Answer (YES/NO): NO